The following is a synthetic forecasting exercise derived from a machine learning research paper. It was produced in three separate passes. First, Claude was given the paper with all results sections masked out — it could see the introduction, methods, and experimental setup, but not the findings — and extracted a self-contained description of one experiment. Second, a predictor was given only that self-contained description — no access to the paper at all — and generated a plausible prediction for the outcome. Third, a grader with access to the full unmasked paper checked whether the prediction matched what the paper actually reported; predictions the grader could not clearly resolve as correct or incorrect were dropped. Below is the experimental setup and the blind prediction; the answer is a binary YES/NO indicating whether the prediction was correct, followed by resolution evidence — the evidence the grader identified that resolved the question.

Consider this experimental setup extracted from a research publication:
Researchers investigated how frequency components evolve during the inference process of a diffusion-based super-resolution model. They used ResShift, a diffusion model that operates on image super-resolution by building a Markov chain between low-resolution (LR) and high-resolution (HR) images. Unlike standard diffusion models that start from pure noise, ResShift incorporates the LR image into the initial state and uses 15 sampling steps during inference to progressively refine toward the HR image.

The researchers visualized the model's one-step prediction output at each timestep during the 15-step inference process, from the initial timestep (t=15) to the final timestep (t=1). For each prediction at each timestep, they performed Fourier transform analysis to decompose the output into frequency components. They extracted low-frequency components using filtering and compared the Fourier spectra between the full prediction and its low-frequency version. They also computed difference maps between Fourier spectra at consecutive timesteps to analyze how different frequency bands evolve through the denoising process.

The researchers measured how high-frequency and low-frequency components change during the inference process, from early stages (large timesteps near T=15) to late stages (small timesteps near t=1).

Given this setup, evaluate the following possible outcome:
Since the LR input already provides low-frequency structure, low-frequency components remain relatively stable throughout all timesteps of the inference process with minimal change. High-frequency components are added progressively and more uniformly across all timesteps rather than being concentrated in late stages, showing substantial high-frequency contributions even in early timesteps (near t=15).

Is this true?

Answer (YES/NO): NO